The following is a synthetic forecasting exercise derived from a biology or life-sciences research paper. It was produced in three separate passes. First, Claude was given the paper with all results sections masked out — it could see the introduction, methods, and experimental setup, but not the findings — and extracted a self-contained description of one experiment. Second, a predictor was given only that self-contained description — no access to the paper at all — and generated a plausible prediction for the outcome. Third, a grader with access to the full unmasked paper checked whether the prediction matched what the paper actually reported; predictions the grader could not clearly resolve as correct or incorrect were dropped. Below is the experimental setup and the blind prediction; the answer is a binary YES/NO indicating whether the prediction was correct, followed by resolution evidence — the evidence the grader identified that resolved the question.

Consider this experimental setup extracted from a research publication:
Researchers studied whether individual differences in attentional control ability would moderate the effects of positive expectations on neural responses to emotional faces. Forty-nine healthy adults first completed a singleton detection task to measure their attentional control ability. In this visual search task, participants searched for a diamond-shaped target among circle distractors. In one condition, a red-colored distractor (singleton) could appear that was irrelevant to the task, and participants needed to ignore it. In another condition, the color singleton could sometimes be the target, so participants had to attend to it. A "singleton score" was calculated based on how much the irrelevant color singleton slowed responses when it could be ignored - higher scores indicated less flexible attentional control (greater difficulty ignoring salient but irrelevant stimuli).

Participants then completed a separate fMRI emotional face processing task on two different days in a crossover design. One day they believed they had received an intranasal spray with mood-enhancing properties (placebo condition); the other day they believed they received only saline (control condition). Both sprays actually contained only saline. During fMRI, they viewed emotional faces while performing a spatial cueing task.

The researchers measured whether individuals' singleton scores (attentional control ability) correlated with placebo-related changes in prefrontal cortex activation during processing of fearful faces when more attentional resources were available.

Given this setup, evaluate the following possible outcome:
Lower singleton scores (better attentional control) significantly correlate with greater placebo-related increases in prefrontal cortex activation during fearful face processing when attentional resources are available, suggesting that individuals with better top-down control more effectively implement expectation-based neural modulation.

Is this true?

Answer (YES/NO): YES